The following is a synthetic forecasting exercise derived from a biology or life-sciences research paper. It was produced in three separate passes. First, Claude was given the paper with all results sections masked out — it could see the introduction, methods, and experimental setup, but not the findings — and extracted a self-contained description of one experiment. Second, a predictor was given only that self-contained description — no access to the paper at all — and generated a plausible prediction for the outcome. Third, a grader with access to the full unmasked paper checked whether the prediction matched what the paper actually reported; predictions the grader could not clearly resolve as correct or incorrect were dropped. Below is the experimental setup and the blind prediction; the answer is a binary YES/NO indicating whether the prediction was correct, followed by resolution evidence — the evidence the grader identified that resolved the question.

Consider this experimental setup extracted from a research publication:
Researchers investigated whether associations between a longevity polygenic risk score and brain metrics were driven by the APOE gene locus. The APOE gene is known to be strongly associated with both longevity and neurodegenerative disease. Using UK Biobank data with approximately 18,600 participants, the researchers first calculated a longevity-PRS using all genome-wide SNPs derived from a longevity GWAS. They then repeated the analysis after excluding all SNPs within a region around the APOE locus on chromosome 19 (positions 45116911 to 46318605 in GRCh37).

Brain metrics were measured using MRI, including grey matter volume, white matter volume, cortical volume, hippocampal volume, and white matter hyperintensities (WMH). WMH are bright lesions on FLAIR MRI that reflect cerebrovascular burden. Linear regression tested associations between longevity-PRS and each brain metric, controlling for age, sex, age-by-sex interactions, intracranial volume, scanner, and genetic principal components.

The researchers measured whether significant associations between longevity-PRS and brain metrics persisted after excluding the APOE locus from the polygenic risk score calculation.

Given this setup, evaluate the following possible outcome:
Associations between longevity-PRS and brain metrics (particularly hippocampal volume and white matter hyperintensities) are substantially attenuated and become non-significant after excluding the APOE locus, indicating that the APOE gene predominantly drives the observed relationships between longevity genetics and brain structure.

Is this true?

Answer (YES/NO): NO